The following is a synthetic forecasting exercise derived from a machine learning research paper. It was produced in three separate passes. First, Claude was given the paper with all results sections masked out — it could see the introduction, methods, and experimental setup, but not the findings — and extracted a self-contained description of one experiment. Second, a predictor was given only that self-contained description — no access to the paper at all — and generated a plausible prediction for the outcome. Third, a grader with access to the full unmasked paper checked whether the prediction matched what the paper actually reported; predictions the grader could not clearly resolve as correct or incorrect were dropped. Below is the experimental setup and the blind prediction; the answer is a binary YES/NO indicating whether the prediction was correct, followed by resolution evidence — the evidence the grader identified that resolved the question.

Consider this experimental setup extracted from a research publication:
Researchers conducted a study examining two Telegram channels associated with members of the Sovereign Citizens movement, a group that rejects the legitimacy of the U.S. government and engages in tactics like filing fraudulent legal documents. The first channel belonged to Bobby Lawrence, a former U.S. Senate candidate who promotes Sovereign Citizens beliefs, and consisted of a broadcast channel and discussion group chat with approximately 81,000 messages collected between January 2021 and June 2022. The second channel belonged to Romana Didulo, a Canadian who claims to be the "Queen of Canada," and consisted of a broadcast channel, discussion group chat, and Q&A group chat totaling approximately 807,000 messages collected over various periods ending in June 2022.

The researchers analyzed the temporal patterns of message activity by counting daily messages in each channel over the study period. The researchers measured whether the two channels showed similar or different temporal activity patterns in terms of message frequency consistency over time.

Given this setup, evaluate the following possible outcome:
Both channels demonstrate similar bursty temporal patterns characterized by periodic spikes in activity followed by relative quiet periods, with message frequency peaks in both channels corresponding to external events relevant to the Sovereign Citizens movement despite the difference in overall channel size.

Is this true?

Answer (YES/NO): NO